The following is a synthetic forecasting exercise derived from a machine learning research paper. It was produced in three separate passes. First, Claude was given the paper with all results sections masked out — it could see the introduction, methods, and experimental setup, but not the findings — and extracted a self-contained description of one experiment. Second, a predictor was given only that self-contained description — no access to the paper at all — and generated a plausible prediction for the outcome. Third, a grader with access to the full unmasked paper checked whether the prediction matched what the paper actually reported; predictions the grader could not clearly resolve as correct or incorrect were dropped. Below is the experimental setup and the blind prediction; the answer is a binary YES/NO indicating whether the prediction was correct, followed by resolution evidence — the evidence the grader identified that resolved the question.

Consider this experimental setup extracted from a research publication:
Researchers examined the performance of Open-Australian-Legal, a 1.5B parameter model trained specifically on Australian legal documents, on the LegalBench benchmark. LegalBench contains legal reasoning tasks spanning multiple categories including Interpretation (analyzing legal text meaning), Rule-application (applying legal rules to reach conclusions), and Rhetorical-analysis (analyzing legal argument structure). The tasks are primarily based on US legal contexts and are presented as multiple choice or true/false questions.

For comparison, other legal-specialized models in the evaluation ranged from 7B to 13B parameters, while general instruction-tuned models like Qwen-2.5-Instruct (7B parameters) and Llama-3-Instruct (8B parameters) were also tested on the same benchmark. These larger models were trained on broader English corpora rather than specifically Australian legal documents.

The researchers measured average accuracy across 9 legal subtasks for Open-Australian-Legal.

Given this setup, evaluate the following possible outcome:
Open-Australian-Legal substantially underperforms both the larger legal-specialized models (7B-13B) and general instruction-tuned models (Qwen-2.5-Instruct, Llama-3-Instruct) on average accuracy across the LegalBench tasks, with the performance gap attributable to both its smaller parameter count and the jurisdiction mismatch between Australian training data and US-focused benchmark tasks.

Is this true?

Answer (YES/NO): NO